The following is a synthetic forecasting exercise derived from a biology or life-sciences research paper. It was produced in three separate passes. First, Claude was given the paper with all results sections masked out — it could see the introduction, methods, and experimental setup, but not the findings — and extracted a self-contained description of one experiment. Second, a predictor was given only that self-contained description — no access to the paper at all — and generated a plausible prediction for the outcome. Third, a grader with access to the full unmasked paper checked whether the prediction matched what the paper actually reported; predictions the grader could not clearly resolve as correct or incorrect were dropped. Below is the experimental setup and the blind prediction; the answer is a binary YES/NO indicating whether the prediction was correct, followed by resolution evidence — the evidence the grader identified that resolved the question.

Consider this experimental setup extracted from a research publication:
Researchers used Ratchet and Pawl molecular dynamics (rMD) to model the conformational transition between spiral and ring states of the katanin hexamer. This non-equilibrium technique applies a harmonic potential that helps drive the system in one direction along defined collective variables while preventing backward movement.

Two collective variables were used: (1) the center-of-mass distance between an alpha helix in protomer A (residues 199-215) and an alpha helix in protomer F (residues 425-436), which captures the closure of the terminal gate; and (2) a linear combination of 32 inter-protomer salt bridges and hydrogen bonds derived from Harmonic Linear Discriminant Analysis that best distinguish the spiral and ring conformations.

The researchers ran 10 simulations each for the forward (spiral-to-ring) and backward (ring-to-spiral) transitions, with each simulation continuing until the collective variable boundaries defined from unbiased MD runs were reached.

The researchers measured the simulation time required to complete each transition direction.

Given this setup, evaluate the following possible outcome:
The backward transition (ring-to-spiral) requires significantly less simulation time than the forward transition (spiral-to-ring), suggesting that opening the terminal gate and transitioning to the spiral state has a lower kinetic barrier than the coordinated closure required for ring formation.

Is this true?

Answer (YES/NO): NO